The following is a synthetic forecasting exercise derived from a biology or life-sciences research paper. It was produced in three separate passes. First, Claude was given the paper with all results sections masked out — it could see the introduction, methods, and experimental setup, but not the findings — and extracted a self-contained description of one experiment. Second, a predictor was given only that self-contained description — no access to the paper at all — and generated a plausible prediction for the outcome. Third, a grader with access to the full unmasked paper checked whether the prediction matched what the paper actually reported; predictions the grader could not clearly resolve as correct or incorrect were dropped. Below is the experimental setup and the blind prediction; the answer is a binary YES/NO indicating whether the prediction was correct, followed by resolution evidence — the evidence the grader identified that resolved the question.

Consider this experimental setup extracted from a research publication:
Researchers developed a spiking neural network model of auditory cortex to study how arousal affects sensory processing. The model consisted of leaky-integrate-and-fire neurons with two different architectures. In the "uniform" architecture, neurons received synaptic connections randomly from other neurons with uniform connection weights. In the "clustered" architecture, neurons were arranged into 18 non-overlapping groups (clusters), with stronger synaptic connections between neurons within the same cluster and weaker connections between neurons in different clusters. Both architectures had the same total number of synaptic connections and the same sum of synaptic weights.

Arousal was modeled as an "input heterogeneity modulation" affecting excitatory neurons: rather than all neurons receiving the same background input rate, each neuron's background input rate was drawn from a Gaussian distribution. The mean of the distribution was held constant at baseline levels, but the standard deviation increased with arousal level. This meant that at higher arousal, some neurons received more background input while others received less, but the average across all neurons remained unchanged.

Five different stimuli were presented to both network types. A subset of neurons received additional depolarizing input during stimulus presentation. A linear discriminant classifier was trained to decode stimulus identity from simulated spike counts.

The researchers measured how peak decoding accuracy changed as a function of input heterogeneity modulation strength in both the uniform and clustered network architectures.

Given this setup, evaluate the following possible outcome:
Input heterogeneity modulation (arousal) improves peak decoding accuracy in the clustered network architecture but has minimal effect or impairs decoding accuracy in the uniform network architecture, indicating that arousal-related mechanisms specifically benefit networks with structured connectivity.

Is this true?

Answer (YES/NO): NO